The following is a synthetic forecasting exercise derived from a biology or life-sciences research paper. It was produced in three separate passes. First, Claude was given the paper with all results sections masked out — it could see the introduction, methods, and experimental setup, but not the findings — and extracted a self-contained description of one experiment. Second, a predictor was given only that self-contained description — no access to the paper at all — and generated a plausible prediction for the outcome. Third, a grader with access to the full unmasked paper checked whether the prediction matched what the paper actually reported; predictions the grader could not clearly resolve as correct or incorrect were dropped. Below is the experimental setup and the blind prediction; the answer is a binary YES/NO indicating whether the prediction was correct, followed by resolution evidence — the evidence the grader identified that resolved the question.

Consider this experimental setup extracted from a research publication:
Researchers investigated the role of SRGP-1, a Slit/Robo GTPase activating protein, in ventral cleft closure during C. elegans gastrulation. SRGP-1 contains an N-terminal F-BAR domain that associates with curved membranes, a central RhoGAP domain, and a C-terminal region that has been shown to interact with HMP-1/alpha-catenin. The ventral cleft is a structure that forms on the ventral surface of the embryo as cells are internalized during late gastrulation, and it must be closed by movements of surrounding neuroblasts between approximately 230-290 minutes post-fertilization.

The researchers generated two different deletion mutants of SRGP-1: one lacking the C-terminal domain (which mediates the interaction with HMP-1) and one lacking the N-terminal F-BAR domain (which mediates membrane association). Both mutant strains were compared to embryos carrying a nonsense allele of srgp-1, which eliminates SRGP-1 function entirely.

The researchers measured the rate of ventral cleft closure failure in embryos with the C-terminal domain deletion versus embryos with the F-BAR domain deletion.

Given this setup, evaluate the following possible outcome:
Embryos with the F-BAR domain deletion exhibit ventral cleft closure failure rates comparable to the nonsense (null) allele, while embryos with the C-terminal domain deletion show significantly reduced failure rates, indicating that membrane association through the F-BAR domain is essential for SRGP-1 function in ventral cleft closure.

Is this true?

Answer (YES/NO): NO